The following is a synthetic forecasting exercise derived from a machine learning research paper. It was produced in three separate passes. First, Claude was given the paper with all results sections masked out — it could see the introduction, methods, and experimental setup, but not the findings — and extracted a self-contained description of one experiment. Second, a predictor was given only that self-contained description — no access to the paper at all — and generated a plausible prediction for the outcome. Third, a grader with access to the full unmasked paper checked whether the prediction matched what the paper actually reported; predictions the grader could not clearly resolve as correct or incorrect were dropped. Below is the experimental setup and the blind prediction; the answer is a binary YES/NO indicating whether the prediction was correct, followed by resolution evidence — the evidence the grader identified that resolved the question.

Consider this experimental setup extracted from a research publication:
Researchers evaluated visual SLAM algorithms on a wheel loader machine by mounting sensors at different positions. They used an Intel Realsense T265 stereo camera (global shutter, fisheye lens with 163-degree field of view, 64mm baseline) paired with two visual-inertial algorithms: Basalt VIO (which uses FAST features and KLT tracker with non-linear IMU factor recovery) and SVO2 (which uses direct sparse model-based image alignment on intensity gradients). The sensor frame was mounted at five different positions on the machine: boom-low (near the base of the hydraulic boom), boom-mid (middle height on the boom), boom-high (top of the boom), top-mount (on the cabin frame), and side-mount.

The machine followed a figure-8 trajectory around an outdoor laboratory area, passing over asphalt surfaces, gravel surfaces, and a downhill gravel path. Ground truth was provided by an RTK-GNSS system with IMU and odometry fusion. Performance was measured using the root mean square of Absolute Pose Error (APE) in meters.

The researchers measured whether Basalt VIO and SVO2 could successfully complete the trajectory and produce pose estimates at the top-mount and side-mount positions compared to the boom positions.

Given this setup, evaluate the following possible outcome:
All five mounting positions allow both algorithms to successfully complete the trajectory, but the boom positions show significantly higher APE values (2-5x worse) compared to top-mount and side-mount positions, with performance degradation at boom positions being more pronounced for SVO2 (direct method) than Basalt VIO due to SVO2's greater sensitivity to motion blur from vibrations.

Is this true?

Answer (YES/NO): NO